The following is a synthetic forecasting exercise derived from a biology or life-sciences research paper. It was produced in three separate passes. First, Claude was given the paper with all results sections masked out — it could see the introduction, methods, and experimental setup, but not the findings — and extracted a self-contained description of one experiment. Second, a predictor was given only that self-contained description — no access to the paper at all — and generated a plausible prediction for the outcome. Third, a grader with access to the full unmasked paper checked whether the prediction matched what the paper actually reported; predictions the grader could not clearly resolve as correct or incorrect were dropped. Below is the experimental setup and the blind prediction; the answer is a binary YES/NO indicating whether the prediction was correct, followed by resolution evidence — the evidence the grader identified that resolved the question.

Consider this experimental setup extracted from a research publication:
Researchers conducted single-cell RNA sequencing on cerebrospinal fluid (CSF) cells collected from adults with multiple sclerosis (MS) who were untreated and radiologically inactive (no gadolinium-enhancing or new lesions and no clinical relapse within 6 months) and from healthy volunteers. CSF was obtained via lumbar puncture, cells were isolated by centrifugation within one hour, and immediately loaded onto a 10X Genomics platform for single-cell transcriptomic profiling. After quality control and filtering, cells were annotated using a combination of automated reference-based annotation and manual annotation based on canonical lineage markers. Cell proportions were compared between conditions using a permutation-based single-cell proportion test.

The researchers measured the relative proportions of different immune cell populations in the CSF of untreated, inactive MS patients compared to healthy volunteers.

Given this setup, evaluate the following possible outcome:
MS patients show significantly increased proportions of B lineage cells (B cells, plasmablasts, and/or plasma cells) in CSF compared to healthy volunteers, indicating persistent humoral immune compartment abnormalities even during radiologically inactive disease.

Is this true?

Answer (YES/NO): YES